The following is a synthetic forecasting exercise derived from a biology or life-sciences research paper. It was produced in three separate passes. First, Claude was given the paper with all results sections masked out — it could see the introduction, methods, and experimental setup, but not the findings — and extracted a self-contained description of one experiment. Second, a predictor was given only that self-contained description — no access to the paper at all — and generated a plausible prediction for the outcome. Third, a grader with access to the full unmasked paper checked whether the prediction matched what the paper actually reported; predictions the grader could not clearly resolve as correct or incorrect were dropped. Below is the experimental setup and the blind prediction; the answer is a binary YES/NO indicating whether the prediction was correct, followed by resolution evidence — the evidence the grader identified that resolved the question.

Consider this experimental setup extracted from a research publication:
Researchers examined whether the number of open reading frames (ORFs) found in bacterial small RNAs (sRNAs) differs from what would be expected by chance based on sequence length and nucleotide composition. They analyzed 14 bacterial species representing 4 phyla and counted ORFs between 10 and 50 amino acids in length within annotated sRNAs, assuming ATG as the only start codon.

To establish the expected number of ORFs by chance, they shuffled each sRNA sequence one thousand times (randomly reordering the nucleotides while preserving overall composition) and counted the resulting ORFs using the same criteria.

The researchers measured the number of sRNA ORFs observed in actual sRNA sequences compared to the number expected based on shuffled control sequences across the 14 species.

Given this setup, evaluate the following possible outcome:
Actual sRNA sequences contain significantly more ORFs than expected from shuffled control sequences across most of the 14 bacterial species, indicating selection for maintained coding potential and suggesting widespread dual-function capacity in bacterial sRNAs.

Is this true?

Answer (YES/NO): NO